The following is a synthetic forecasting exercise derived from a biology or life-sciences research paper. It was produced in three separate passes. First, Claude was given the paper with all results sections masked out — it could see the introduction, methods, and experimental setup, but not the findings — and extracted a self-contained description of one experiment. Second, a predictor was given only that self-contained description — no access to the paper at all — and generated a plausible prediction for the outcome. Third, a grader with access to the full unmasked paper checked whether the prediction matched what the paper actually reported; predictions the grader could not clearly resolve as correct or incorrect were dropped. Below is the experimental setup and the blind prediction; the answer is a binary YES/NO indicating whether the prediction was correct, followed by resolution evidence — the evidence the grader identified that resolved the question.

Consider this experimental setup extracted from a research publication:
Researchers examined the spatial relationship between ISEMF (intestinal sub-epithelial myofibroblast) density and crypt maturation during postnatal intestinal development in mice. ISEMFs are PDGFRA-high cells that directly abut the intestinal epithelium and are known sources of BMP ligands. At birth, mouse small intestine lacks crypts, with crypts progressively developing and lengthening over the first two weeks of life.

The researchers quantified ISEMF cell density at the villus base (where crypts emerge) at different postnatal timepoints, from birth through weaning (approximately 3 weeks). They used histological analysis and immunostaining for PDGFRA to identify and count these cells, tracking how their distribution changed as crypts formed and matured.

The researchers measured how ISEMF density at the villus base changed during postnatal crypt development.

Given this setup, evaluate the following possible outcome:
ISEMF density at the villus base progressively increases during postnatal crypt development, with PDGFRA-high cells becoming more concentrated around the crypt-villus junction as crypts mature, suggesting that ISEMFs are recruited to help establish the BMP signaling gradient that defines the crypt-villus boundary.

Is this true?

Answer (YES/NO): YES